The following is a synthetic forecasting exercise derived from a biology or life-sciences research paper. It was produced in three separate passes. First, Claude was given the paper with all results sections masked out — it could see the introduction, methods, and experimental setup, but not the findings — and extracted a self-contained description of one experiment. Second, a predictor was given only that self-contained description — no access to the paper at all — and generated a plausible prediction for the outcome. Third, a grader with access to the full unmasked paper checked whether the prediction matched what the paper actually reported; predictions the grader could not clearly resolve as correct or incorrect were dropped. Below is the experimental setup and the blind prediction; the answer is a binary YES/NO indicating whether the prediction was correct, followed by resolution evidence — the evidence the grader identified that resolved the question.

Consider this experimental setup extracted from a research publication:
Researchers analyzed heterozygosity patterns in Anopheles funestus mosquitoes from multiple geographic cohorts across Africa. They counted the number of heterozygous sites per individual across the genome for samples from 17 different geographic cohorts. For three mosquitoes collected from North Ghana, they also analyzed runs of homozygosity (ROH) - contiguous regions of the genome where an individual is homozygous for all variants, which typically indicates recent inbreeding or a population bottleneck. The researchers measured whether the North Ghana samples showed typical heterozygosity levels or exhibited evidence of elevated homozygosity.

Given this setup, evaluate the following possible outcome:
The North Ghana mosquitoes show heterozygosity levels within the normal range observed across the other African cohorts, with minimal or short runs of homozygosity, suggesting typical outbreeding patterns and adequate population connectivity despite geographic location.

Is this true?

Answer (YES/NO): NO